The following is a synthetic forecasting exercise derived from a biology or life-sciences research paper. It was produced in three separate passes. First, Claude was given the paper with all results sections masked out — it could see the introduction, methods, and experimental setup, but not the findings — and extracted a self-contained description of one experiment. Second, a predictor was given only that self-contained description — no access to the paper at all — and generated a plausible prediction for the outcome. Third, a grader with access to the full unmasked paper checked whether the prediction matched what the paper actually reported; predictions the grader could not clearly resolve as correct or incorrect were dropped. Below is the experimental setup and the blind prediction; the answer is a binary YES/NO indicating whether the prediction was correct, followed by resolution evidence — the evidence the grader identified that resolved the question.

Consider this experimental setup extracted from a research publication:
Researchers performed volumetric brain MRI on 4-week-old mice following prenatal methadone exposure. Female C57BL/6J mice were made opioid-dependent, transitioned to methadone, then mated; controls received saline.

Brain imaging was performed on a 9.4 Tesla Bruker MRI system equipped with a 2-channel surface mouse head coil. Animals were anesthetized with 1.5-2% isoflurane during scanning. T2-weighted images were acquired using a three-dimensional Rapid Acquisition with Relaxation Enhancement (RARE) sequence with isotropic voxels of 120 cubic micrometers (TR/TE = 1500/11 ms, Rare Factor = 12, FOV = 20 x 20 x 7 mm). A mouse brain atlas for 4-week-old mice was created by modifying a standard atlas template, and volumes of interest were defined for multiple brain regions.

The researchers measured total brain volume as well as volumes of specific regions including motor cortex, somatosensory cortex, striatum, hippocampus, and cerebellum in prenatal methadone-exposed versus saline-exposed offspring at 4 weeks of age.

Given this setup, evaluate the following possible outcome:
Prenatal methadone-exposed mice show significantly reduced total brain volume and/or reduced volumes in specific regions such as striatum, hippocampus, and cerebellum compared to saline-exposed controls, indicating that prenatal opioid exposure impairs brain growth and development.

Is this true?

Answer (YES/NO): NO